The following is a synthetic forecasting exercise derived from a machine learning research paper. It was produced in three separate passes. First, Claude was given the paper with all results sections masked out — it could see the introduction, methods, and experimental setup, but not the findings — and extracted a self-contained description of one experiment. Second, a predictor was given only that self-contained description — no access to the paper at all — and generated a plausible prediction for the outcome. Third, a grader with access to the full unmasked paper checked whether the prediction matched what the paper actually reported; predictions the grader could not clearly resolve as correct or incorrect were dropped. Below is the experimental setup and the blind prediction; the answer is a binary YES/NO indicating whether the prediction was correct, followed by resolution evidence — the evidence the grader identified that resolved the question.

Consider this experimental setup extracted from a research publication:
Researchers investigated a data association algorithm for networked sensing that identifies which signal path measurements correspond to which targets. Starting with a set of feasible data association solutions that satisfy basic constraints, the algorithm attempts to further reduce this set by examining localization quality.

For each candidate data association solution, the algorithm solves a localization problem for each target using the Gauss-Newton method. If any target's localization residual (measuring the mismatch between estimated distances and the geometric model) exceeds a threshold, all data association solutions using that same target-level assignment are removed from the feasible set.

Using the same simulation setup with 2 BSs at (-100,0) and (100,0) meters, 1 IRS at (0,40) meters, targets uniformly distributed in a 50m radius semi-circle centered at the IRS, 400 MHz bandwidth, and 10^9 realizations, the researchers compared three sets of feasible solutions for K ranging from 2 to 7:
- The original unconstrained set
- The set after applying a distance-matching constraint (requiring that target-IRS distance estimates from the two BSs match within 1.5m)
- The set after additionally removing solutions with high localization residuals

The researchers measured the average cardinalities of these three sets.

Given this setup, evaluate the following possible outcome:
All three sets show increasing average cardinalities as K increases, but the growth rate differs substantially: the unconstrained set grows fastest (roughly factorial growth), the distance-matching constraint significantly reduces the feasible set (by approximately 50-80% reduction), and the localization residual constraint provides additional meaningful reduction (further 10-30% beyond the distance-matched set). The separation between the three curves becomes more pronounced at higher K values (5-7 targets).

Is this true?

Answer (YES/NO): NO